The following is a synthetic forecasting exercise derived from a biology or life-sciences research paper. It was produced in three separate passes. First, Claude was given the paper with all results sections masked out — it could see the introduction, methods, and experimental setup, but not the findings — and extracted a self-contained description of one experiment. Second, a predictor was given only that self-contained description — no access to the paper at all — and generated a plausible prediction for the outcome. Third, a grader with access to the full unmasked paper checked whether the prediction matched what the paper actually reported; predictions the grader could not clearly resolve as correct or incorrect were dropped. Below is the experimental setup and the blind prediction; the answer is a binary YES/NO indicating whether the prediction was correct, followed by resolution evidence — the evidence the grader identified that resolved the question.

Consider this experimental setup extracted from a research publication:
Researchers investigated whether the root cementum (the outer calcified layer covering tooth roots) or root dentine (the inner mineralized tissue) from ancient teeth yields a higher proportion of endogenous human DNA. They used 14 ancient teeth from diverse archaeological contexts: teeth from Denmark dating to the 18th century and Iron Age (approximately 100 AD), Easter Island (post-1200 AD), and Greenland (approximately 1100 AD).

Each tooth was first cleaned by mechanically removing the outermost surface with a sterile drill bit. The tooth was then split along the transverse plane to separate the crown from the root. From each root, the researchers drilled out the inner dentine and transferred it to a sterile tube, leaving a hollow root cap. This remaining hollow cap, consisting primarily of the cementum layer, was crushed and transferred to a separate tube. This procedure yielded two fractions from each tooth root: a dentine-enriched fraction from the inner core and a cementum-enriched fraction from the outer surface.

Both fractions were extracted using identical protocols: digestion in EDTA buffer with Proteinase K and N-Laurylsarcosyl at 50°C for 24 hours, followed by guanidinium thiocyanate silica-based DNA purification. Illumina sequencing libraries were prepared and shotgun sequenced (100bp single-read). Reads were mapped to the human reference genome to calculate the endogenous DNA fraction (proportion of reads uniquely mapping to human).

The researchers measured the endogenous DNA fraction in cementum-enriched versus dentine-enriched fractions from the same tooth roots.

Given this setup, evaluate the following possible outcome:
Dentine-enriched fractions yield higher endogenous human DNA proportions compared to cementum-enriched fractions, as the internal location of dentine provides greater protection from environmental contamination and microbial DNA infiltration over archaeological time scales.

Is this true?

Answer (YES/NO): NO